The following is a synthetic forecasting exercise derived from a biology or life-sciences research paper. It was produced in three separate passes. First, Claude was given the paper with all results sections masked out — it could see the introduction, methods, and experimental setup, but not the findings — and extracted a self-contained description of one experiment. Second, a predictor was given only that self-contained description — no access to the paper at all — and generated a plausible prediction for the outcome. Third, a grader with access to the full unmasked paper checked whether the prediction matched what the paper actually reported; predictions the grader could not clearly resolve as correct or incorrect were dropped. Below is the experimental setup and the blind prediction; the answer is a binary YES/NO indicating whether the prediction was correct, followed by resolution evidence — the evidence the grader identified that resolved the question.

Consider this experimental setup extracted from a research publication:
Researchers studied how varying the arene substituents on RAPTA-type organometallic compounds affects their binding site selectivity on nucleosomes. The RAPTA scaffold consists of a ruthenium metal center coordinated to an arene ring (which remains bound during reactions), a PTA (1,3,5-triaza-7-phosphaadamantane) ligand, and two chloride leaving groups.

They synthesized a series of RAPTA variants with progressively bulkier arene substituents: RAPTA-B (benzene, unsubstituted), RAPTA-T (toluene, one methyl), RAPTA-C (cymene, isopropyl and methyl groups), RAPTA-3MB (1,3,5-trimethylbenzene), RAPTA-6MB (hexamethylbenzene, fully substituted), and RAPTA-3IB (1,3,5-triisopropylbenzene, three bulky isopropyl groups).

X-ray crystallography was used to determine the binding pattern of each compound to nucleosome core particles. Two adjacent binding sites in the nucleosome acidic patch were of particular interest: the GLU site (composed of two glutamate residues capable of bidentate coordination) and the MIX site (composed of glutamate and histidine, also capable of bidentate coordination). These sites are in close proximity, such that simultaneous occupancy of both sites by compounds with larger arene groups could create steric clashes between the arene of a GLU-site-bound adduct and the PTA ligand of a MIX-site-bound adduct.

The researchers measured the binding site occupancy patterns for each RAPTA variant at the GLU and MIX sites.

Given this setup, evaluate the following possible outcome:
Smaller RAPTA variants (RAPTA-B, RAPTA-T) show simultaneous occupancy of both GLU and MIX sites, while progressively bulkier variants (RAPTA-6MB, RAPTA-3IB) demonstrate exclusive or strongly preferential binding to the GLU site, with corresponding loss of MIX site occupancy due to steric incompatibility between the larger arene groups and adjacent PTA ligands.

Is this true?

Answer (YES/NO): YES